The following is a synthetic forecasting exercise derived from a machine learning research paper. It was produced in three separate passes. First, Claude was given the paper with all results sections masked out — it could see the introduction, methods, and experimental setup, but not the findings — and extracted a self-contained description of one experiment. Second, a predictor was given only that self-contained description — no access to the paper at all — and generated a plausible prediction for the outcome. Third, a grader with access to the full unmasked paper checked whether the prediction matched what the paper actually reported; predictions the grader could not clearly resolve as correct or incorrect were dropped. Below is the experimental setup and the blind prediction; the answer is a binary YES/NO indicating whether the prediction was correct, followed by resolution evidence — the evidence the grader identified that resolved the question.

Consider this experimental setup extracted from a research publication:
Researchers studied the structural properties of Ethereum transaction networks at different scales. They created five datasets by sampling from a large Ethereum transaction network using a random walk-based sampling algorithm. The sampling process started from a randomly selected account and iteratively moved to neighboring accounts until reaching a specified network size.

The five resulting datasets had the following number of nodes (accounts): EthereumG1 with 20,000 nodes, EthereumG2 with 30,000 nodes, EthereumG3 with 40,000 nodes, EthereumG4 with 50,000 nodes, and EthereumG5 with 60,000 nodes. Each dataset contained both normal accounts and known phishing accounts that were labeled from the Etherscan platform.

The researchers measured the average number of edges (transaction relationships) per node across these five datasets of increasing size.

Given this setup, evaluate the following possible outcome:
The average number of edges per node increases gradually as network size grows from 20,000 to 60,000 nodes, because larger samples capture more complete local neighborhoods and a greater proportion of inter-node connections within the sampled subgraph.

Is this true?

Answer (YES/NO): NO